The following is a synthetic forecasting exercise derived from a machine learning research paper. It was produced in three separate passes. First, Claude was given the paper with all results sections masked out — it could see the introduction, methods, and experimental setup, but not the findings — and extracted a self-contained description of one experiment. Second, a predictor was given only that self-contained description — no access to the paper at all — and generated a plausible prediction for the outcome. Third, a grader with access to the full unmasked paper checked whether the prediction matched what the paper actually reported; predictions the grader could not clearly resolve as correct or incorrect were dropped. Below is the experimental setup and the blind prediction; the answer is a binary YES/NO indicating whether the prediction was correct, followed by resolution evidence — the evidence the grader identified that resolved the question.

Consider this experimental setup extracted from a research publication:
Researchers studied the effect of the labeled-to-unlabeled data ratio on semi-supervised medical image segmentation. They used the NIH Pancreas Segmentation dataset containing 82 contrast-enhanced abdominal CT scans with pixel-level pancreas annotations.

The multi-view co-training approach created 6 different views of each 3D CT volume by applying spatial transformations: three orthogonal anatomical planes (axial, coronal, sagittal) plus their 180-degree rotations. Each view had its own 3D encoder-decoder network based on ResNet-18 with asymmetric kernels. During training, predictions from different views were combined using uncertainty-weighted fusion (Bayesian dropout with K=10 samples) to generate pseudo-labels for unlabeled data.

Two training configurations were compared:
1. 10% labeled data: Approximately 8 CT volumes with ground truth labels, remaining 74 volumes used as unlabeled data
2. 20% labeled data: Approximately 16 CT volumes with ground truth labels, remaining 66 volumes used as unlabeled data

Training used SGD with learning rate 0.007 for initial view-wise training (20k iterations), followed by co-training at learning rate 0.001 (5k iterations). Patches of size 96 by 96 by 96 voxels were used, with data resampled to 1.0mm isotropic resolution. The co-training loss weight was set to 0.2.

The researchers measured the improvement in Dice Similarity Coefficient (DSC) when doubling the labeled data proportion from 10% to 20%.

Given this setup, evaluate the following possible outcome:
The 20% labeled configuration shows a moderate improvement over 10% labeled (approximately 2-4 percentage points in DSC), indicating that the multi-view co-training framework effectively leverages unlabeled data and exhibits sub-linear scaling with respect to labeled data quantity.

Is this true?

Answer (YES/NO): YES